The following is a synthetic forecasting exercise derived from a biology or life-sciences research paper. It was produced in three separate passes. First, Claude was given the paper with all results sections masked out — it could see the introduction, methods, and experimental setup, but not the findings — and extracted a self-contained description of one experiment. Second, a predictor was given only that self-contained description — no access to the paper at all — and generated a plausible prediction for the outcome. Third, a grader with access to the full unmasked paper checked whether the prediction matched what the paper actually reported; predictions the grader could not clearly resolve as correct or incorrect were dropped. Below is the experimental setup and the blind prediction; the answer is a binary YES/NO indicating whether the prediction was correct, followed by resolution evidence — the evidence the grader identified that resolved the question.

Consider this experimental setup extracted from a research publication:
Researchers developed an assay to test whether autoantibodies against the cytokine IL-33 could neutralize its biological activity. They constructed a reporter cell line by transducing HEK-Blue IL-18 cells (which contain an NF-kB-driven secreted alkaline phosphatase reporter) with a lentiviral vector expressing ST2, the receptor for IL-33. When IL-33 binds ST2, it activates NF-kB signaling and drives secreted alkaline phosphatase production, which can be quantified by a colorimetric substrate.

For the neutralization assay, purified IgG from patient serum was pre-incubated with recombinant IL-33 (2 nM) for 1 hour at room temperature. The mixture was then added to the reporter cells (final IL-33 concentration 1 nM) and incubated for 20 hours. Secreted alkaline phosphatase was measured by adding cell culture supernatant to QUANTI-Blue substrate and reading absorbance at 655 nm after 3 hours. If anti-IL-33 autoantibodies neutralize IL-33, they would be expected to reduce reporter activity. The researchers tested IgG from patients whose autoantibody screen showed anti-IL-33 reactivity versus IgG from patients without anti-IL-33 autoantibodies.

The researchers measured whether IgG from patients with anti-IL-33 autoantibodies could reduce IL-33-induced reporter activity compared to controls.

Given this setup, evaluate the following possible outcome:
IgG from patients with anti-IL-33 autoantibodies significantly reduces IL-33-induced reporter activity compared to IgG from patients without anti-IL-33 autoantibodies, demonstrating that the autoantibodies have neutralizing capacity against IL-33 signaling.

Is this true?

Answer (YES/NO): YES